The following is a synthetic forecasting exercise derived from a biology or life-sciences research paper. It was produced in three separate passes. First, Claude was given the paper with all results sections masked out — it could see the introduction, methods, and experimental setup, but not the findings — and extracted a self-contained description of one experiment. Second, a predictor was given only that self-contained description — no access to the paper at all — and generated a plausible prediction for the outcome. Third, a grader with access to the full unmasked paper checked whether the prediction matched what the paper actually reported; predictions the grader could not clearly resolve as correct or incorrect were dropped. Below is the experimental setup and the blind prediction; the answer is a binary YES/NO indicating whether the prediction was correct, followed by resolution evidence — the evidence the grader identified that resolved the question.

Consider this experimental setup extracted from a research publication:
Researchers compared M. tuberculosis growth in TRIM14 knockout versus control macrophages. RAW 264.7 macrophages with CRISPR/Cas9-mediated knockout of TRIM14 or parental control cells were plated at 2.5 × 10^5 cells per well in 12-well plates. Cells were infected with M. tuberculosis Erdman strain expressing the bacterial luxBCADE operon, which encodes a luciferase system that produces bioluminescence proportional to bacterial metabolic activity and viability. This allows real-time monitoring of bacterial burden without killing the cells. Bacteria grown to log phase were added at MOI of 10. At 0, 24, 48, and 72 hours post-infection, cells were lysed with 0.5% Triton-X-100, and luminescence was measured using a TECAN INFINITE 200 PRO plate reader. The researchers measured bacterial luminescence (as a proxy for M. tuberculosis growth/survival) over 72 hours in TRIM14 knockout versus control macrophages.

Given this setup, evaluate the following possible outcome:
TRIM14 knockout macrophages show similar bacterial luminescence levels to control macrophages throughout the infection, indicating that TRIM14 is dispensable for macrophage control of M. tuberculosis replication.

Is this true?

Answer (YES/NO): NO